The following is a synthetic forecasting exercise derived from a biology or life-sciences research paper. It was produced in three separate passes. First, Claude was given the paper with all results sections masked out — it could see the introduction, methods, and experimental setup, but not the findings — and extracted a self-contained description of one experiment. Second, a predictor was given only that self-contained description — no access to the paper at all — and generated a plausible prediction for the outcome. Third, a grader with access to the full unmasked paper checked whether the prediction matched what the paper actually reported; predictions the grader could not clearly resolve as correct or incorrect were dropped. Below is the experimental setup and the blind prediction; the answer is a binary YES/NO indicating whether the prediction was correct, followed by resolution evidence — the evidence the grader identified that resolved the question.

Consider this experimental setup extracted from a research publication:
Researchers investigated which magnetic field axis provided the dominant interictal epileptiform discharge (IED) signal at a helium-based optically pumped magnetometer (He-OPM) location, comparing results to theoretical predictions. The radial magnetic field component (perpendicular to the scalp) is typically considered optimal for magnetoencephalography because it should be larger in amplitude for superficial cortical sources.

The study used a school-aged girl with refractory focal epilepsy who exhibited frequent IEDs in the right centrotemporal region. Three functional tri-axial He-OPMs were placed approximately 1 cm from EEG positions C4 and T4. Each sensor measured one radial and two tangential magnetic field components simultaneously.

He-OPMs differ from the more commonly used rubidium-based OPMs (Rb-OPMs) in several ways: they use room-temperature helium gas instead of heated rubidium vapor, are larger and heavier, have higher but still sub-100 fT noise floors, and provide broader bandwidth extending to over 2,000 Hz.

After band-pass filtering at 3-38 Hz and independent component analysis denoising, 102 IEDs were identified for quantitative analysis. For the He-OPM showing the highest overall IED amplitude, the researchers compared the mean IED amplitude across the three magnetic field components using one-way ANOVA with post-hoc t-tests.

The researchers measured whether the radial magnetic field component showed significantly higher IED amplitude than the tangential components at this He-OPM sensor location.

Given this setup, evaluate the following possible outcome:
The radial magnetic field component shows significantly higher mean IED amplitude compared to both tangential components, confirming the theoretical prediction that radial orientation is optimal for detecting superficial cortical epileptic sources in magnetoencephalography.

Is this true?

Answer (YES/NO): NO